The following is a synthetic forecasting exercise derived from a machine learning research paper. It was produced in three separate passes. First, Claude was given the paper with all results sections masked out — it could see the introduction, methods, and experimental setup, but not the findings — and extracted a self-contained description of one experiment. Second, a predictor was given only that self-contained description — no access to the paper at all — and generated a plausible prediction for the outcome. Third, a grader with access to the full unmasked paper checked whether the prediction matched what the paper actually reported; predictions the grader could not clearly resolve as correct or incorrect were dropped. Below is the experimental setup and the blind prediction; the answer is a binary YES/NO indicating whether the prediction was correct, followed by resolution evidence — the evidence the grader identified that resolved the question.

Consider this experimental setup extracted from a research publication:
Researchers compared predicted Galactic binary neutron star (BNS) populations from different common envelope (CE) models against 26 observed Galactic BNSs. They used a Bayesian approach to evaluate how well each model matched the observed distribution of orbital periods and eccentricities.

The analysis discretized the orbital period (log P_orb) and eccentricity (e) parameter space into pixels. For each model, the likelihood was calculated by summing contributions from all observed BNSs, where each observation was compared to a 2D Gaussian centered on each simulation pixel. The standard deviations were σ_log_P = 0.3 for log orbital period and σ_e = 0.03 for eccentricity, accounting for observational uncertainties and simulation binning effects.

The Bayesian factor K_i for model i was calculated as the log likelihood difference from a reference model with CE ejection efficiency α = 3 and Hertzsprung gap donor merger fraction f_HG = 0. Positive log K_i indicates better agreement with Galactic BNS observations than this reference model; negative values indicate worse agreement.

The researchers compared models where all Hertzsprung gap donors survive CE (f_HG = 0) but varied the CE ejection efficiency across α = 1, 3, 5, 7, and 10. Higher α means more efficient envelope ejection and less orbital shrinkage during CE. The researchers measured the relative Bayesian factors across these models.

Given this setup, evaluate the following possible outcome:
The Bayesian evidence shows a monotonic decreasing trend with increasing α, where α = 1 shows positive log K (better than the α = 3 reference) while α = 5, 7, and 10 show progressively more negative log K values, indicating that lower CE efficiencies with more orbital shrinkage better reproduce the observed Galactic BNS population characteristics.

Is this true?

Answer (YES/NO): NO